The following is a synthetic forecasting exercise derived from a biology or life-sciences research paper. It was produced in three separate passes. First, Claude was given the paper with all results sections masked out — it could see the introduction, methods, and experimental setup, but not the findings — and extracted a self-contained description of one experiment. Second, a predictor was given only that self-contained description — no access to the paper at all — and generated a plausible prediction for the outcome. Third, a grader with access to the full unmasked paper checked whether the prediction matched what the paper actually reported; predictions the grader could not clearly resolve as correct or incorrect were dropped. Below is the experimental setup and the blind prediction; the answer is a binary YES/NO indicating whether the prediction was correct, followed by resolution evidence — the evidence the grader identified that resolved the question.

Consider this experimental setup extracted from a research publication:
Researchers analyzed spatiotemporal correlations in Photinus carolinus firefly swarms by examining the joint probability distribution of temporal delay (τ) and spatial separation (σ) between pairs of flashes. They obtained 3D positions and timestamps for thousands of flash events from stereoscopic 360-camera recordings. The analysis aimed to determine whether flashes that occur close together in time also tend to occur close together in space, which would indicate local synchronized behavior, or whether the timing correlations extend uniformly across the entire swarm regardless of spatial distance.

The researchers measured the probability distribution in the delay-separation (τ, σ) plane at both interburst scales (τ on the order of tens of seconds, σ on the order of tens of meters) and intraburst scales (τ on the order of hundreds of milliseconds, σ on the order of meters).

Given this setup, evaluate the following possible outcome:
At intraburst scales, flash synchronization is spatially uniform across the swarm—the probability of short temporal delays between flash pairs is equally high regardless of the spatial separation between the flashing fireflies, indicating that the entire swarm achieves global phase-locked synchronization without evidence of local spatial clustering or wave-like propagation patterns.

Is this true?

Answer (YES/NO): NO